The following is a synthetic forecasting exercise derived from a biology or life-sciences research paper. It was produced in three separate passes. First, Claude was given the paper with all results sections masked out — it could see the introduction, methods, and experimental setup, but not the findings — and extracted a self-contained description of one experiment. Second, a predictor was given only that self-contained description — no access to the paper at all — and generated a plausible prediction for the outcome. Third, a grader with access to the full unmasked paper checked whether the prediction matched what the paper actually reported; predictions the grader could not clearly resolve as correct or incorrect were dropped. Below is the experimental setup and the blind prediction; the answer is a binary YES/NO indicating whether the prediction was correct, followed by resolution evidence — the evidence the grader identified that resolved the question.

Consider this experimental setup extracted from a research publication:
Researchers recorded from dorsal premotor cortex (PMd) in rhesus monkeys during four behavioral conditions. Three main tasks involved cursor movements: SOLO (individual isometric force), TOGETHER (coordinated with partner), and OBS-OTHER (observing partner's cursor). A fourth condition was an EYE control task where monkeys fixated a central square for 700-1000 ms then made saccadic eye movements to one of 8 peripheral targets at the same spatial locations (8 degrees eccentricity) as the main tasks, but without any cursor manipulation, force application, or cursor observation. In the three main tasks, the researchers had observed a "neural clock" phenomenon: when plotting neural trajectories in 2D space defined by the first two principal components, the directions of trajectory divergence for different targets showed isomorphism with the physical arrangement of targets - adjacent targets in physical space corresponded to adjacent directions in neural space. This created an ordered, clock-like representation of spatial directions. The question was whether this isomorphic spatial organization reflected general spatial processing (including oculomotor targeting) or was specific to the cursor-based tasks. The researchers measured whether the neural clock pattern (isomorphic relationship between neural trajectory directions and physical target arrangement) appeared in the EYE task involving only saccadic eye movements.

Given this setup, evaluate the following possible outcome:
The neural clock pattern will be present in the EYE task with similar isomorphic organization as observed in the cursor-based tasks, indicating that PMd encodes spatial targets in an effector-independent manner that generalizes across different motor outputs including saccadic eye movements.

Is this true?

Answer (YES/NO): NO